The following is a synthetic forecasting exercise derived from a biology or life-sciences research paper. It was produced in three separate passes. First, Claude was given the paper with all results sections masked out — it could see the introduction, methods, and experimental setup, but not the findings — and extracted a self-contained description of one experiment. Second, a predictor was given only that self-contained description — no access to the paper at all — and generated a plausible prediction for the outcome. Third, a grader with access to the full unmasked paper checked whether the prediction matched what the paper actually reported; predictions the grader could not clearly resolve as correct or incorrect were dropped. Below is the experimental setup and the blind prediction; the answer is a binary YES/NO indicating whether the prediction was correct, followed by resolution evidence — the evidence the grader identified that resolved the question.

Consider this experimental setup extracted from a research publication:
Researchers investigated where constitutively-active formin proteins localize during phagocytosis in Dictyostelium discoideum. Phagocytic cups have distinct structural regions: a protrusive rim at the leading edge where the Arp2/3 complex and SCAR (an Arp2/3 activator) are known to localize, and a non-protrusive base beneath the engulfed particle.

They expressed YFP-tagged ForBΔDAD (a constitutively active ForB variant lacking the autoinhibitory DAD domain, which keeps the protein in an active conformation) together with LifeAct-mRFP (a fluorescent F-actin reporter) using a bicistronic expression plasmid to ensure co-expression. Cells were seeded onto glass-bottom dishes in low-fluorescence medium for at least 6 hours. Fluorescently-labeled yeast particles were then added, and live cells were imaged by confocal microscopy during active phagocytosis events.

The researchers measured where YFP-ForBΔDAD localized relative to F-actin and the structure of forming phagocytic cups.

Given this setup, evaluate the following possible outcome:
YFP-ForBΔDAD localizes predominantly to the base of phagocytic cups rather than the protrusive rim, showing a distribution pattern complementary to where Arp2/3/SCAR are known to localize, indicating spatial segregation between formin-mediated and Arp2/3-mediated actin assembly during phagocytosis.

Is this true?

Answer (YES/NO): YES